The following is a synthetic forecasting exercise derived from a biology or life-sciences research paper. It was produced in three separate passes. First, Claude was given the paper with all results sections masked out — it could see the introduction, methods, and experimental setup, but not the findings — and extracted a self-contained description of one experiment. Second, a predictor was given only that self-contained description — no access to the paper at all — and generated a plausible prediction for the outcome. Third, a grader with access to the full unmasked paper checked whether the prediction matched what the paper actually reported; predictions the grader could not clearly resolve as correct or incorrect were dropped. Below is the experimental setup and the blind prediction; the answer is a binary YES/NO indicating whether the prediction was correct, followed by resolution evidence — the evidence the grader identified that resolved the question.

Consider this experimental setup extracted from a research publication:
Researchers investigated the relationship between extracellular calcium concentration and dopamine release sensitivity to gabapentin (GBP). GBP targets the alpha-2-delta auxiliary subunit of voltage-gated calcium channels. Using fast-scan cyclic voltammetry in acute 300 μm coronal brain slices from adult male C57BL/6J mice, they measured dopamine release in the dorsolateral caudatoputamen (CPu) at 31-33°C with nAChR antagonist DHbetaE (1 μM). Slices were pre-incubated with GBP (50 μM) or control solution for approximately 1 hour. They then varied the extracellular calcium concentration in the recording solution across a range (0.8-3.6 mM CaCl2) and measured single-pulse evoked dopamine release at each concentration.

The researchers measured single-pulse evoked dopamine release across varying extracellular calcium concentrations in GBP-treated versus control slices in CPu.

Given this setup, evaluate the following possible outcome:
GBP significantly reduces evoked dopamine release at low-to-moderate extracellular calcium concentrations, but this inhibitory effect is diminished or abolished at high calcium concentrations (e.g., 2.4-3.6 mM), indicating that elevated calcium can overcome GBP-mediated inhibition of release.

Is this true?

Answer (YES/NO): NO